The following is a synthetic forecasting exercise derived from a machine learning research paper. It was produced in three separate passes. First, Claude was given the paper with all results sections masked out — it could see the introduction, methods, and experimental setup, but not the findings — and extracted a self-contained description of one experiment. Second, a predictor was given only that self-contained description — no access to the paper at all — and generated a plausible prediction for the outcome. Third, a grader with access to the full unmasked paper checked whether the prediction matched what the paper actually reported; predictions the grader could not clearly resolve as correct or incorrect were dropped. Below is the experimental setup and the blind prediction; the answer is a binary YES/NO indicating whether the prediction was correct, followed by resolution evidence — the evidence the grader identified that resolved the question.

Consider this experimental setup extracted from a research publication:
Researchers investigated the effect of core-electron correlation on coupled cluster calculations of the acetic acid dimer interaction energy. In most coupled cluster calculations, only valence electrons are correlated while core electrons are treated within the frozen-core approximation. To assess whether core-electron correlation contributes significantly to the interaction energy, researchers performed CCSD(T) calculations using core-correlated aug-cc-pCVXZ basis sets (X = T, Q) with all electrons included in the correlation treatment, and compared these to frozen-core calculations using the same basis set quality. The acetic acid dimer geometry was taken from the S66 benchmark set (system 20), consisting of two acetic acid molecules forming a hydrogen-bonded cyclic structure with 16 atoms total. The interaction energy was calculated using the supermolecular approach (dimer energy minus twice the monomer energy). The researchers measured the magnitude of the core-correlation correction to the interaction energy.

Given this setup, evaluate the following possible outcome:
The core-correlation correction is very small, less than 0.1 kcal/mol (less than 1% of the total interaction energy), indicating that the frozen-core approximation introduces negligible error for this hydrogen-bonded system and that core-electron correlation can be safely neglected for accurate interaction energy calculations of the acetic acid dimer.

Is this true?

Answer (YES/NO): YES